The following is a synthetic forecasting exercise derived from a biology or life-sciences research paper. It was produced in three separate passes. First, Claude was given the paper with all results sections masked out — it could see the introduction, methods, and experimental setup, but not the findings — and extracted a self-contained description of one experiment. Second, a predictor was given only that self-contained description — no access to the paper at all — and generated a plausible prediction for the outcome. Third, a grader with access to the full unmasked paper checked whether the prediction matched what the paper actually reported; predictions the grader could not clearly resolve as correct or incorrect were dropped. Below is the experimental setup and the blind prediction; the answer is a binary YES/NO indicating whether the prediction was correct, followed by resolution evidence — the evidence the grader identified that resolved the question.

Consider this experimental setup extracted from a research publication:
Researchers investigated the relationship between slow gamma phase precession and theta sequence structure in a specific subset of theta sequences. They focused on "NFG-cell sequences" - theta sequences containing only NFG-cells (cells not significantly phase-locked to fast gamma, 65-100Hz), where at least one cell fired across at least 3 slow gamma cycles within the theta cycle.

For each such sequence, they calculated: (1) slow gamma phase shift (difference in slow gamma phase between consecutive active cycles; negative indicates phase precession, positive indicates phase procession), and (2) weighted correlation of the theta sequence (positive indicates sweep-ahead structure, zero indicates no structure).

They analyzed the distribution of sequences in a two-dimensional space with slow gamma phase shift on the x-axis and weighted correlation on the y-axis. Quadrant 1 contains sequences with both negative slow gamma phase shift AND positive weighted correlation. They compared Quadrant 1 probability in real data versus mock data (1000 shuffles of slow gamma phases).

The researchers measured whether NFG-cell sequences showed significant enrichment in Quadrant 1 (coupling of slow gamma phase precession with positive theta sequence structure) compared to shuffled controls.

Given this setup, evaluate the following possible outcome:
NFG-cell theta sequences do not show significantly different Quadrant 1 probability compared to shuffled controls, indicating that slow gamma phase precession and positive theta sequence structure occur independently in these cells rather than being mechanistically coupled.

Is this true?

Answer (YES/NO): NO